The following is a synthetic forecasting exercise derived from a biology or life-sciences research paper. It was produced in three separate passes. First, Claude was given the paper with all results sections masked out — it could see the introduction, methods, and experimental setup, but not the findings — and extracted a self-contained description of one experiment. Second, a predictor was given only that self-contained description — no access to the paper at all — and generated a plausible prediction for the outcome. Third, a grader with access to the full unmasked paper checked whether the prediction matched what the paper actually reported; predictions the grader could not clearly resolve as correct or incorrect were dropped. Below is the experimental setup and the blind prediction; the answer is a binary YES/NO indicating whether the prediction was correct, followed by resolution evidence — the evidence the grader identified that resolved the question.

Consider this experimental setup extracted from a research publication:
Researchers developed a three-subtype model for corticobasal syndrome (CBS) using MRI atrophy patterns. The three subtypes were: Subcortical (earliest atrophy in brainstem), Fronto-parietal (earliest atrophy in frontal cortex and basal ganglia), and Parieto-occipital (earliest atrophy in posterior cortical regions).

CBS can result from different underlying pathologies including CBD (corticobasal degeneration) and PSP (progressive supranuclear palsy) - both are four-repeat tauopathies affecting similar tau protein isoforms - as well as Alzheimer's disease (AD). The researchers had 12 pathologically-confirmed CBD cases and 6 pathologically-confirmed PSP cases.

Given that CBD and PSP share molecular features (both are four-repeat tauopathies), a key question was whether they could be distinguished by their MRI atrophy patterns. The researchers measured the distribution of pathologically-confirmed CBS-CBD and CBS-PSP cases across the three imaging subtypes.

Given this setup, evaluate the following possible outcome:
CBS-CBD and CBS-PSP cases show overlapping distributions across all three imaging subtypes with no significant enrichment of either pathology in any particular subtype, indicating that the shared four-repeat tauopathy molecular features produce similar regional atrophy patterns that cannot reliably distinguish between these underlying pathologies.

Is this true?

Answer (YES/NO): NO